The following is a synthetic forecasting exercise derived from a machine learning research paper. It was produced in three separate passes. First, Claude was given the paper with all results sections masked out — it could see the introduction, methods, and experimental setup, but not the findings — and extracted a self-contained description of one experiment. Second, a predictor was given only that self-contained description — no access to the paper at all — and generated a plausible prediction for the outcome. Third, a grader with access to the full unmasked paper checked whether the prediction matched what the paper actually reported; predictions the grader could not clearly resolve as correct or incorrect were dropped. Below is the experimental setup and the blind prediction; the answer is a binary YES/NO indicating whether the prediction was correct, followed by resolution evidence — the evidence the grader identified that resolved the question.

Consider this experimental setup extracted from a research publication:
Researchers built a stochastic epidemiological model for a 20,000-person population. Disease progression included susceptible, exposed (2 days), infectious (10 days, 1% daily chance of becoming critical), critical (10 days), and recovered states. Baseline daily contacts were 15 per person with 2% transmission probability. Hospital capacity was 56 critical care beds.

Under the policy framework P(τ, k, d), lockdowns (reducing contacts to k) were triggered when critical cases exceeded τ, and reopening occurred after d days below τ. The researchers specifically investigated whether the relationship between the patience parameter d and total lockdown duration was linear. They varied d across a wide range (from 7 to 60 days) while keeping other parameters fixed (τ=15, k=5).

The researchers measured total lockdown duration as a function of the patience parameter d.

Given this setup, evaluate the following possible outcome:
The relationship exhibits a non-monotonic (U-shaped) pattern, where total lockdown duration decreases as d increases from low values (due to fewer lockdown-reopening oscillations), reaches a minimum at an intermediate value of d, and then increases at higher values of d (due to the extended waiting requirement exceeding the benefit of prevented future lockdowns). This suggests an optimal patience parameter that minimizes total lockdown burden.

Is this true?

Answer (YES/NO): NO